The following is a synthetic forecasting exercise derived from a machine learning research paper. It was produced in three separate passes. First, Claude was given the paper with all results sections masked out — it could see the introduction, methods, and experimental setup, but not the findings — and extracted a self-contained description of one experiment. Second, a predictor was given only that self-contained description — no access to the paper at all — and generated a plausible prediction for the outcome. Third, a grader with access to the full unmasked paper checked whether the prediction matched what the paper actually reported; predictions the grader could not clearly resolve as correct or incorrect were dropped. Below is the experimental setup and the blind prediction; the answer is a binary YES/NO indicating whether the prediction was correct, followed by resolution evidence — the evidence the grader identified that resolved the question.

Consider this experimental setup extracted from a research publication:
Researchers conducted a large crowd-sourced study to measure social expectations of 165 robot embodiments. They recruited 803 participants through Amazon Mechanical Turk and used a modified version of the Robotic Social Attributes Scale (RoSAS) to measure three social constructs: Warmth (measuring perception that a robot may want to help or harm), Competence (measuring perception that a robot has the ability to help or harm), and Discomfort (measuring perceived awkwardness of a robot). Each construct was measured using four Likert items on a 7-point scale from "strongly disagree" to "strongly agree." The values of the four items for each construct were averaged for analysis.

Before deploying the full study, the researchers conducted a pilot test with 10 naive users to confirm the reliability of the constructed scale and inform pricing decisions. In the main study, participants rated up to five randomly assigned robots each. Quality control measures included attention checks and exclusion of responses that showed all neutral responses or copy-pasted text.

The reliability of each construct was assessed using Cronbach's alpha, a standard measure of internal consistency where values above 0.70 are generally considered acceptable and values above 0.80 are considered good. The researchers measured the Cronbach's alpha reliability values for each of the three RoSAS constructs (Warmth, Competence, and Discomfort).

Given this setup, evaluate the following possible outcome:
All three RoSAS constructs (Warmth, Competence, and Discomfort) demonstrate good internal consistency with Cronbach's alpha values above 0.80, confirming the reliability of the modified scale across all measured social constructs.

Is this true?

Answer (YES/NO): YES